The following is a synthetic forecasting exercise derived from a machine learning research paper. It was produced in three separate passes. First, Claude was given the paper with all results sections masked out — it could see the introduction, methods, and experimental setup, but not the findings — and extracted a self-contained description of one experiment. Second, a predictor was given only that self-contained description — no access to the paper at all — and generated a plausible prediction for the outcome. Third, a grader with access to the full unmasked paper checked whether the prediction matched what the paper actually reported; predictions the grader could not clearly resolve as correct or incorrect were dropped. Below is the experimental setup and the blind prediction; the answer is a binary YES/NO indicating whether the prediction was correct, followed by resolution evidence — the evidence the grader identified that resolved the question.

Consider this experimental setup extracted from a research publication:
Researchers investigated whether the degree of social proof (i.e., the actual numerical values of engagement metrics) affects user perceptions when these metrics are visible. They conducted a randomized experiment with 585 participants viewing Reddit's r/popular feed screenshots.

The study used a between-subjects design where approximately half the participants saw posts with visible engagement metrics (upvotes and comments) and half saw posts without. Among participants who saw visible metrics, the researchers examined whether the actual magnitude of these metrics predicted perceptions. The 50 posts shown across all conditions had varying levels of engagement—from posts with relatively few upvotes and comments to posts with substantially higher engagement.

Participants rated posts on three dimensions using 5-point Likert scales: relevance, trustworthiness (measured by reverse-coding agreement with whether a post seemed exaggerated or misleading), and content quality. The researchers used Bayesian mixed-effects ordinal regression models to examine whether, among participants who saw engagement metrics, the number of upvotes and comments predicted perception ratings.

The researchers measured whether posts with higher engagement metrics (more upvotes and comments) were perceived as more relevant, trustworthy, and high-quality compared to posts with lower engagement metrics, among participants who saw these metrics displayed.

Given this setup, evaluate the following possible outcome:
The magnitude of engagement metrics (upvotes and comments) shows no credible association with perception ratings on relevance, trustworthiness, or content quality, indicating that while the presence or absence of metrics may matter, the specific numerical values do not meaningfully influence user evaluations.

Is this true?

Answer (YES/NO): YES